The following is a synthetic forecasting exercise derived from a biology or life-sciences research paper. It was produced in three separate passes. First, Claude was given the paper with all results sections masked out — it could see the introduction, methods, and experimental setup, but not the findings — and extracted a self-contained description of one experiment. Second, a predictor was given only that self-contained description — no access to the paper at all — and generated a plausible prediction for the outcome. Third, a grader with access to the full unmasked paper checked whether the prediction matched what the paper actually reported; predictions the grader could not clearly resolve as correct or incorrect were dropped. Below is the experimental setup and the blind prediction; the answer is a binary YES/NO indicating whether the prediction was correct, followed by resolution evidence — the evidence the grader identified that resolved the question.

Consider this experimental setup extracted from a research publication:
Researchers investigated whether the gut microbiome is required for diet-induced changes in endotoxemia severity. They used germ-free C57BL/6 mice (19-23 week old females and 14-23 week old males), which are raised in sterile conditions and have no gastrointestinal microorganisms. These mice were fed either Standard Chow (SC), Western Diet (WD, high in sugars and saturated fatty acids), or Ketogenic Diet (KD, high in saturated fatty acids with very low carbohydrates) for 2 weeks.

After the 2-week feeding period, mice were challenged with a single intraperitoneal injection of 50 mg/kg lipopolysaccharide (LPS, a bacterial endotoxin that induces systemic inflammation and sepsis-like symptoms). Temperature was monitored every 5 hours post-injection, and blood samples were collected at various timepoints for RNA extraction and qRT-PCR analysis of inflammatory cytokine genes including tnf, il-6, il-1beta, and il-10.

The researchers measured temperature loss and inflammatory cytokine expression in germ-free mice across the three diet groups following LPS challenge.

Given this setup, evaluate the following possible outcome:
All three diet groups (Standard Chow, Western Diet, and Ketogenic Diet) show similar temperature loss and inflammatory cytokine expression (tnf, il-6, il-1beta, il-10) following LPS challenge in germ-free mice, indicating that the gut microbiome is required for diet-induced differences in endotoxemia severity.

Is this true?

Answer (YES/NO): NO